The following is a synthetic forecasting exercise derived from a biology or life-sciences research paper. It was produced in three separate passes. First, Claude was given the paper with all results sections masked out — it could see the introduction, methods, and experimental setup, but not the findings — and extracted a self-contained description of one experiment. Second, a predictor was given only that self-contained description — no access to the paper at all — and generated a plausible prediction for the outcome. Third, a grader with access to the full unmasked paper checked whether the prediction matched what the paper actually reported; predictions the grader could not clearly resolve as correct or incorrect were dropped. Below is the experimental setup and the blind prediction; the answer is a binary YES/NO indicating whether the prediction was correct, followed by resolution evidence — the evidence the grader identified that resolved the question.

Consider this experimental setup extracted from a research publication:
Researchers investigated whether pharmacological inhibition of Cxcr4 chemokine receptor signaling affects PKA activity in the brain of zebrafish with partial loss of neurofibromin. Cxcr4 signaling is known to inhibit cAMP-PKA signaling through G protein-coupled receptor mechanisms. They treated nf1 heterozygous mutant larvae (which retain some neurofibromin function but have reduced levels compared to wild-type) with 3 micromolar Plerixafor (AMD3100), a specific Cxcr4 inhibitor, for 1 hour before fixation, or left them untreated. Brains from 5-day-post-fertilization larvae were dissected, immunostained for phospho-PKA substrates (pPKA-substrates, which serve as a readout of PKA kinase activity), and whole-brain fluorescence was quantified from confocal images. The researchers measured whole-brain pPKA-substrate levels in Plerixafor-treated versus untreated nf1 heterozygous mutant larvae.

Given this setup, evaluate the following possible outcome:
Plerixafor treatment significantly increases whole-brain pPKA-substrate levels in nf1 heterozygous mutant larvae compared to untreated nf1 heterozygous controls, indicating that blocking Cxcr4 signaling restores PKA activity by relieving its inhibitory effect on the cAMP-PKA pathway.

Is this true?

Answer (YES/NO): YES